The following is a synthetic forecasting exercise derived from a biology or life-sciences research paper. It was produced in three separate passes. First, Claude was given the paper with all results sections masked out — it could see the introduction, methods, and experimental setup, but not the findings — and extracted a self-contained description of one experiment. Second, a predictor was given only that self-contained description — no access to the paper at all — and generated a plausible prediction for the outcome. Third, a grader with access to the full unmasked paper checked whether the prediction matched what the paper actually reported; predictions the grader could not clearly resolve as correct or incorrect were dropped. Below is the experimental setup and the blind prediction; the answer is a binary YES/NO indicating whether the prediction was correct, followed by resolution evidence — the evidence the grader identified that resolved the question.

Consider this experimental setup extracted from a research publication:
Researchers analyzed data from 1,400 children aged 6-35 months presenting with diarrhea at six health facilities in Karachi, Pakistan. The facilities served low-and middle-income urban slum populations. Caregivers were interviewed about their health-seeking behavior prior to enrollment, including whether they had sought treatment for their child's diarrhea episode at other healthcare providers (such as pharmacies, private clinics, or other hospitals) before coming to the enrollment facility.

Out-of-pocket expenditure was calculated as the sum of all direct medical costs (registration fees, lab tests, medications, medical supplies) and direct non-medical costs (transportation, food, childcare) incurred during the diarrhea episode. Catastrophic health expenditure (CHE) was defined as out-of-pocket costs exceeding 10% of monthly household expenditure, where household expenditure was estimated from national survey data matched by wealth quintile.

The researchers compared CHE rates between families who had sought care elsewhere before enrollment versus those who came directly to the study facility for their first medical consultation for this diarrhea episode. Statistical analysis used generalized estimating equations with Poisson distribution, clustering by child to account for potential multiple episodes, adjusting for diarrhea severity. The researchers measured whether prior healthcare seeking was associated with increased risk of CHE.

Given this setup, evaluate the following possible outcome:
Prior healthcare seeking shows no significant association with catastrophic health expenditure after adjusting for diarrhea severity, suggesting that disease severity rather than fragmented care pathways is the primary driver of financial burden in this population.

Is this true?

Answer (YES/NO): YES